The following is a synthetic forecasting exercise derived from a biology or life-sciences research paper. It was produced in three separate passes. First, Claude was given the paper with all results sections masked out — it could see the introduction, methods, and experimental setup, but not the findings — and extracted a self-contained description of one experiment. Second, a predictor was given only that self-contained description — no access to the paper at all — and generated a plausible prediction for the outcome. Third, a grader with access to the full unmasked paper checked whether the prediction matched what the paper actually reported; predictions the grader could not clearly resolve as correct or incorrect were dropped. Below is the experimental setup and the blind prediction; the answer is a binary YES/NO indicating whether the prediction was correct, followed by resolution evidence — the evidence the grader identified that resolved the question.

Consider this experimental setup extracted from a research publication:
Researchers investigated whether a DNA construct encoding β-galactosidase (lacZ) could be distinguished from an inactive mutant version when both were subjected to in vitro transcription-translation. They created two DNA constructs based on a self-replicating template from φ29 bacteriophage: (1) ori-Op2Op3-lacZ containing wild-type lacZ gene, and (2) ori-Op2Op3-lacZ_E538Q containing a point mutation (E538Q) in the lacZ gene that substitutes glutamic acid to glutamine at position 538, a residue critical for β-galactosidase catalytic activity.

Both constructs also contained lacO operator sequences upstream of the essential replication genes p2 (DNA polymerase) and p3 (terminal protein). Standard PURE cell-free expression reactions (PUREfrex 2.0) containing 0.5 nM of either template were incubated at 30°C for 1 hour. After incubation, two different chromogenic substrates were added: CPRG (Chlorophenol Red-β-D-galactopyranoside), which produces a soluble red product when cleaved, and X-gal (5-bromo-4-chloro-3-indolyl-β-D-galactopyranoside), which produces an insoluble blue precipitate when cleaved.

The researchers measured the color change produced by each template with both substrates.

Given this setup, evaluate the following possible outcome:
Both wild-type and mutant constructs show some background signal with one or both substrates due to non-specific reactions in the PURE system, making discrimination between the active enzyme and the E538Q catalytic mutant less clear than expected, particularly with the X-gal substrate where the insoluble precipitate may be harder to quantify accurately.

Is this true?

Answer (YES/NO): NO